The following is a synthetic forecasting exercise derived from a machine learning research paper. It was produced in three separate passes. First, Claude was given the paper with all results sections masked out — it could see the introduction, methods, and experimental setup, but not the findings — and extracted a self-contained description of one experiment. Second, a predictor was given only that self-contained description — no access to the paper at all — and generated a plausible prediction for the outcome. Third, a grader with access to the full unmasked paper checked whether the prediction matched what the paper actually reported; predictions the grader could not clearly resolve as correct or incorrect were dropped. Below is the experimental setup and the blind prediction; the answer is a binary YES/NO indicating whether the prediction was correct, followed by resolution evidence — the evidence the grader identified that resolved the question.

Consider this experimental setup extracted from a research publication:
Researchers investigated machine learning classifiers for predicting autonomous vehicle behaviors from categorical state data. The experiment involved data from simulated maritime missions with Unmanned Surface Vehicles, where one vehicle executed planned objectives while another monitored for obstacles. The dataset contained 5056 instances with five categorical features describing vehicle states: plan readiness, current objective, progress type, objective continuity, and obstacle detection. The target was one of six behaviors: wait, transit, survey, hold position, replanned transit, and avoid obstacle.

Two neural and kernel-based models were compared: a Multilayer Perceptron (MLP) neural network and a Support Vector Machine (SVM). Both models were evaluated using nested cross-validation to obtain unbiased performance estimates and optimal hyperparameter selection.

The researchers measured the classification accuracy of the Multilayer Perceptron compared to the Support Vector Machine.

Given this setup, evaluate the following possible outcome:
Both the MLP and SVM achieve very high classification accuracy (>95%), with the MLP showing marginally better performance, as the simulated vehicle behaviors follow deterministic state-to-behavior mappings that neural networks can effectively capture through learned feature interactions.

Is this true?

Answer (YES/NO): NO